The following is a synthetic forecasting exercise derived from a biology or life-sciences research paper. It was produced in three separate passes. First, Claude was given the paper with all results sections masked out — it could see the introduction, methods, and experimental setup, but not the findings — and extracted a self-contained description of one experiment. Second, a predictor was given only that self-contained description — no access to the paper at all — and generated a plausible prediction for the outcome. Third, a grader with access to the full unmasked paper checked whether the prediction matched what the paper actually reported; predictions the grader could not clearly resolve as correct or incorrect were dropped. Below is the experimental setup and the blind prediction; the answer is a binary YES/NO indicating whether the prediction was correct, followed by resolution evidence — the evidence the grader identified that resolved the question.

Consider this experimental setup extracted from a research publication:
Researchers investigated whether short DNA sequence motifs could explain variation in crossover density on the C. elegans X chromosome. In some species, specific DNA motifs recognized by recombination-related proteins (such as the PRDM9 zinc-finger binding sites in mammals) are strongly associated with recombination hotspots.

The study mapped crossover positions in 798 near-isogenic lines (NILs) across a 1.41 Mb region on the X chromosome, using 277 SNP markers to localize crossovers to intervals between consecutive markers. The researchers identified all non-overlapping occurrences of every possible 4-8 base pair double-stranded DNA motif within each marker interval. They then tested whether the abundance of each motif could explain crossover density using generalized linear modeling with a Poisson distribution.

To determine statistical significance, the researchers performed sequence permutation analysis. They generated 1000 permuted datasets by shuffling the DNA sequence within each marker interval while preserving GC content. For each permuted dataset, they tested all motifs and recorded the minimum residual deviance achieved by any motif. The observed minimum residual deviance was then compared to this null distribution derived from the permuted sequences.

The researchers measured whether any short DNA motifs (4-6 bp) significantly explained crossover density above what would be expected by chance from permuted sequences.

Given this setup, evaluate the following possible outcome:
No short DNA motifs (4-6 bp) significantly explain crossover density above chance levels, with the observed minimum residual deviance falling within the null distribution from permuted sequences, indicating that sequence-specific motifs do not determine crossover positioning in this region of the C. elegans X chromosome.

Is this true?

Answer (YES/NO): NO